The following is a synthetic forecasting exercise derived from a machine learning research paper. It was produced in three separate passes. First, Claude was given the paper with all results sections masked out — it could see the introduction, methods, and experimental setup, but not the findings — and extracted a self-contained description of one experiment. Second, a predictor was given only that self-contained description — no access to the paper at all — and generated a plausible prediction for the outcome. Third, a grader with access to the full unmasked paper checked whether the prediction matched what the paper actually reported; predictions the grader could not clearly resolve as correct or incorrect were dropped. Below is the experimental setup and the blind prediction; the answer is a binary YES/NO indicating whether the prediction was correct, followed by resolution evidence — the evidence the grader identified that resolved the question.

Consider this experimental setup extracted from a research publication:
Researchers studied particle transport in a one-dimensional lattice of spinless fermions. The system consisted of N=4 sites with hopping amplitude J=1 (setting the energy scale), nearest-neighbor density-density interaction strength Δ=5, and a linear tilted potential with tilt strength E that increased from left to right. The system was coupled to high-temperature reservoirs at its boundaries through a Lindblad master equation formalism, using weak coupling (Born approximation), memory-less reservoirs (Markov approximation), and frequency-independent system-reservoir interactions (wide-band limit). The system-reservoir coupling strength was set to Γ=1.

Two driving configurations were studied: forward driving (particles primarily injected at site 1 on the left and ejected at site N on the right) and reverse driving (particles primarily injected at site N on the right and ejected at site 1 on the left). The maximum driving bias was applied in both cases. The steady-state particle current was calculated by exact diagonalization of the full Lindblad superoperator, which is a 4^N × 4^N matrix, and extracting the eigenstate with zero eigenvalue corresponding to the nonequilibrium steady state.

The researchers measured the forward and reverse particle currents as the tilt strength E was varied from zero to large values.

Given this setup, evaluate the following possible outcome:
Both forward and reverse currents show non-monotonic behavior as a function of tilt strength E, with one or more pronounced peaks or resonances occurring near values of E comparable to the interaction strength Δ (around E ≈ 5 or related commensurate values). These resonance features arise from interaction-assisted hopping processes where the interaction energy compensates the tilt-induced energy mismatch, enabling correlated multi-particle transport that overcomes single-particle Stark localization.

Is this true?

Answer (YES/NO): NO